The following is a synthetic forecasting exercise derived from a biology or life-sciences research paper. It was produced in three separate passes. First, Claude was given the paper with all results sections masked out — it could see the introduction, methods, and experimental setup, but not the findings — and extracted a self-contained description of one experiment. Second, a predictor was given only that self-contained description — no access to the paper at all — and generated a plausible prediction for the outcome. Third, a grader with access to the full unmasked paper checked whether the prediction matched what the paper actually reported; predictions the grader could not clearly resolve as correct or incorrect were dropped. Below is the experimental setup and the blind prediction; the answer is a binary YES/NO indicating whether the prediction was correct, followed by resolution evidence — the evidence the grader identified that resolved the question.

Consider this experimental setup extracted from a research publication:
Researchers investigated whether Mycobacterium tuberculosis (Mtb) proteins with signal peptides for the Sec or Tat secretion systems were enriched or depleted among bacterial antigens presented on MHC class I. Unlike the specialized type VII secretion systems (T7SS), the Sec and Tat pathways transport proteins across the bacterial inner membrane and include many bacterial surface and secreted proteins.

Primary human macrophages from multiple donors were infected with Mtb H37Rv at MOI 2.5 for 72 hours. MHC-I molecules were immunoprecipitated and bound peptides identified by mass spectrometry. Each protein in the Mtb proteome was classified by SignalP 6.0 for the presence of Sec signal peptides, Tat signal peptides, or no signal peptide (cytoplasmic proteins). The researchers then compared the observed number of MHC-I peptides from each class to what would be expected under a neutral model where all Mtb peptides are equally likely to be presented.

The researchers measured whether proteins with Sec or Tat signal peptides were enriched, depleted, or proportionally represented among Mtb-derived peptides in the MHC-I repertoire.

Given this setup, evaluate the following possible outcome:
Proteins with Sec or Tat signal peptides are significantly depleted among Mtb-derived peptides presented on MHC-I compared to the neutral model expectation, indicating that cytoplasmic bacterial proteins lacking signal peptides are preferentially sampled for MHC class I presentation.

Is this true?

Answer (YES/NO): NO